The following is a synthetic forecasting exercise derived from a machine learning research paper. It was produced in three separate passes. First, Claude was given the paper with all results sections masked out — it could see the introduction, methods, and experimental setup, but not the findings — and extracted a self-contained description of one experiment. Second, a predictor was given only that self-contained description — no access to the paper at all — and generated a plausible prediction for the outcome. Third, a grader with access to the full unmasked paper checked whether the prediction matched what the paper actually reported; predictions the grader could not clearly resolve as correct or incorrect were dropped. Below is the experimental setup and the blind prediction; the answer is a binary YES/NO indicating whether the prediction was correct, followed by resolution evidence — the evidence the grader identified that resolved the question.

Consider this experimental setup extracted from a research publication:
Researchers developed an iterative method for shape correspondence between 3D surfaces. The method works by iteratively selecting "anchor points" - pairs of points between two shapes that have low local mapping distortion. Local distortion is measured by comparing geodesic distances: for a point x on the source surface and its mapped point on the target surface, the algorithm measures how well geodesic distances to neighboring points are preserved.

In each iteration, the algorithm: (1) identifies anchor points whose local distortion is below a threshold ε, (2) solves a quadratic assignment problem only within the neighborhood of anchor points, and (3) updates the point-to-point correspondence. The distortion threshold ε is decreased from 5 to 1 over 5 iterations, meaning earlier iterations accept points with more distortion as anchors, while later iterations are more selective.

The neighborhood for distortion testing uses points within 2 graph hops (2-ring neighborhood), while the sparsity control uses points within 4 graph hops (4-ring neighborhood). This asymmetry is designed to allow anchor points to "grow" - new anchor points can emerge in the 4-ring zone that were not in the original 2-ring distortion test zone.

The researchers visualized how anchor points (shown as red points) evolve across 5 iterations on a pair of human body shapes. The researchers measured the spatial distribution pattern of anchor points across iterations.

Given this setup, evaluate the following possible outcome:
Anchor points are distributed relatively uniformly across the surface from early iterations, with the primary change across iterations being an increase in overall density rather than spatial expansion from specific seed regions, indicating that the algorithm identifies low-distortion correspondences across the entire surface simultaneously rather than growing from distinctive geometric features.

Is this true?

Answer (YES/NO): NO